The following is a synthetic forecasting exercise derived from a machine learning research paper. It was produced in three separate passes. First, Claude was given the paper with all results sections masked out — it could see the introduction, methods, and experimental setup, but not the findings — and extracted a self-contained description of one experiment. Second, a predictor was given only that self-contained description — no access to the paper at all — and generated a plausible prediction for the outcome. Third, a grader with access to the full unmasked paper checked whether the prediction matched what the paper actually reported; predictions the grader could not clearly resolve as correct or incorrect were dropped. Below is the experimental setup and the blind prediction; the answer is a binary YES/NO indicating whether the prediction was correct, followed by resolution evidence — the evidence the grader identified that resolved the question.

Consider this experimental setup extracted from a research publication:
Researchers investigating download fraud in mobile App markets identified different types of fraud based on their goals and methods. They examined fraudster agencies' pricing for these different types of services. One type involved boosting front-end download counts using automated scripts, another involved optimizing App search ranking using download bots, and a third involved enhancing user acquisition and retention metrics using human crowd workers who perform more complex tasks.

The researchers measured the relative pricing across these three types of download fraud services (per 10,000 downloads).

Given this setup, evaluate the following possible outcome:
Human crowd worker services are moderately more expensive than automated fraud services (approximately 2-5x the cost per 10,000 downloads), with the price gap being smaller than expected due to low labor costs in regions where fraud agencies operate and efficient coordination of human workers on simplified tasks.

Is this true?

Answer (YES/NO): NO